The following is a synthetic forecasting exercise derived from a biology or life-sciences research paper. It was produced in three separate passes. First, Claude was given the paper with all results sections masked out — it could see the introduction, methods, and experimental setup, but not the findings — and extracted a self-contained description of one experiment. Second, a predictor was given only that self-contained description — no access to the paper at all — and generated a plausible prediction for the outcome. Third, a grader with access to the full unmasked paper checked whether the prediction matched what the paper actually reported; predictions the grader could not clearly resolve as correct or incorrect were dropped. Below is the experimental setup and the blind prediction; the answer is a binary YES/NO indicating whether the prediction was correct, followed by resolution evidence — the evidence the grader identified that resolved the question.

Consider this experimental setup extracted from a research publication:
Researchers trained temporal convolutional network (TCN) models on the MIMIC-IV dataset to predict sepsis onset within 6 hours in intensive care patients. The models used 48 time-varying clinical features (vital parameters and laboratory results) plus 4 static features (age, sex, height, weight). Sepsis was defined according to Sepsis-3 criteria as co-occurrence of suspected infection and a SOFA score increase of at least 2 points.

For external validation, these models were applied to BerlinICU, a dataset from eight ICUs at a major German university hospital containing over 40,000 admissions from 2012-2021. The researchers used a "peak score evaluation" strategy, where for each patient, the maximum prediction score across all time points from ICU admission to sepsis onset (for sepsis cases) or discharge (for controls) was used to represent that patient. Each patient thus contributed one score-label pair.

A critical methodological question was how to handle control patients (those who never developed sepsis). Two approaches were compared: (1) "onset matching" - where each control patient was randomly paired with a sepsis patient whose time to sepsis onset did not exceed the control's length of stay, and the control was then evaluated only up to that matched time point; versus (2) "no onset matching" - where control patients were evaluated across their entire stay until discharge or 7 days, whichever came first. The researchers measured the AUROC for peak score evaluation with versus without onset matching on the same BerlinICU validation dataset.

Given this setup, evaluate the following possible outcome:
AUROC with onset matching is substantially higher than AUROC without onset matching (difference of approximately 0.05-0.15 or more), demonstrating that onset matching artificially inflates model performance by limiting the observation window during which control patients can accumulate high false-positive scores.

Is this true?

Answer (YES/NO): YES